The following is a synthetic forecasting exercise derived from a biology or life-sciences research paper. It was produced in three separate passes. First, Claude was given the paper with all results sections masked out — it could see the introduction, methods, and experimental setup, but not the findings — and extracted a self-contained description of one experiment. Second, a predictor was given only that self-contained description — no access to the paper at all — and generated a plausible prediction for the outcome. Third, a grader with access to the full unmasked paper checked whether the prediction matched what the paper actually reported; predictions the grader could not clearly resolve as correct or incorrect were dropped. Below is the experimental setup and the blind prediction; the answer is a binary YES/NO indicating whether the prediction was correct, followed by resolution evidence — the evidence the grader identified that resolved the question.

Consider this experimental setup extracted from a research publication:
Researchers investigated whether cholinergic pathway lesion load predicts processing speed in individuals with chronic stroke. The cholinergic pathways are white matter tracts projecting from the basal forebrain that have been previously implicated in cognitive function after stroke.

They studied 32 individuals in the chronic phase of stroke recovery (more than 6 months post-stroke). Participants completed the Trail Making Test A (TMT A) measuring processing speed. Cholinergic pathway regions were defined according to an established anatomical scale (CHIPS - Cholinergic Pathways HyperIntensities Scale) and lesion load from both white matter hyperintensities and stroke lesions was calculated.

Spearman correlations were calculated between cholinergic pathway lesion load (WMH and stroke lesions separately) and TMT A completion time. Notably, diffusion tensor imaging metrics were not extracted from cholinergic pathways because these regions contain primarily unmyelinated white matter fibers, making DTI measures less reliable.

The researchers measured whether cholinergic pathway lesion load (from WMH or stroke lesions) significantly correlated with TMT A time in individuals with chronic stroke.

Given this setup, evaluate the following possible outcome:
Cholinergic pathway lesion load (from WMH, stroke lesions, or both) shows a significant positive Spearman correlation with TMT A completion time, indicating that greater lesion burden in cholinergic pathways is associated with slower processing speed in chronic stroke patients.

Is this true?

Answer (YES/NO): NO